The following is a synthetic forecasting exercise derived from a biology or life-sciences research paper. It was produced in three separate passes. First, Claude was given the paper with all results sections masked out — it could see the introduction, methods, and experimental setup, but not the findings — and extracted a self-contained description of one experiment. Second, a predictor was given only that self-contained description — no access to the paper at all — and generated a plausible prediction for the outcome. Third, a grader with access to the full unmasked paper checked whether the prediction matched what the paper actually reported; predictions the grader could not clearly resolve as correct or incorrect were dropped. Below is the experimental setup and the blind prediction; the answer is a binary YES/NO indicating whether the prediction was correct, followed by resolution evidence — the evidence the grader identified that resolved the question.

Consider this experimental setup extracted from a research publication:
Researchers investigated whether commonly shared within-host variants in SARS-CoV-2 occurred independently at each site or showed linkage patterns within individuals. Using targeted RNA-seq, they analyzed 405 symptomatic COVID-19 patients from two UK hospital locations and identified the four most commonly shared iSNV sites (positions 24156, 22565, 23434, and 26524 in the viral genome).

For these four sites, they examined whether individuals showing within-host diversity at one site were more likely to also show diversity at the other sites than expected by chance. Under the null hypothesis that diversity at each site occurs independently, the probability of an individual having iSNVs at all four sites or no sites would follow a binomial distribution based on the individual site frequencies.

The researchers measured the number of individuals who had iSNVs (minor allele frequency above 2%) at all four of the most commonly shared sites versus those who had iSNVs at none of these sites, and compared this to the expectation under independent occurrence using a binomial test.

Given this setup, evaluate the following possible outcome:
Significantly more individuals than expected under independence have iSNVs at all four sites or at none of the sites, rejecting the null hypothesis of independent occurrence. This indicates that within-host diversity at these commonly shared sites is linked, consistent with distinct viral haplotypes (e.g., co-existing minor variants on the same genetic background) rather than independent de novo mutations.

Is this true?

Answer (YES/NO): YES